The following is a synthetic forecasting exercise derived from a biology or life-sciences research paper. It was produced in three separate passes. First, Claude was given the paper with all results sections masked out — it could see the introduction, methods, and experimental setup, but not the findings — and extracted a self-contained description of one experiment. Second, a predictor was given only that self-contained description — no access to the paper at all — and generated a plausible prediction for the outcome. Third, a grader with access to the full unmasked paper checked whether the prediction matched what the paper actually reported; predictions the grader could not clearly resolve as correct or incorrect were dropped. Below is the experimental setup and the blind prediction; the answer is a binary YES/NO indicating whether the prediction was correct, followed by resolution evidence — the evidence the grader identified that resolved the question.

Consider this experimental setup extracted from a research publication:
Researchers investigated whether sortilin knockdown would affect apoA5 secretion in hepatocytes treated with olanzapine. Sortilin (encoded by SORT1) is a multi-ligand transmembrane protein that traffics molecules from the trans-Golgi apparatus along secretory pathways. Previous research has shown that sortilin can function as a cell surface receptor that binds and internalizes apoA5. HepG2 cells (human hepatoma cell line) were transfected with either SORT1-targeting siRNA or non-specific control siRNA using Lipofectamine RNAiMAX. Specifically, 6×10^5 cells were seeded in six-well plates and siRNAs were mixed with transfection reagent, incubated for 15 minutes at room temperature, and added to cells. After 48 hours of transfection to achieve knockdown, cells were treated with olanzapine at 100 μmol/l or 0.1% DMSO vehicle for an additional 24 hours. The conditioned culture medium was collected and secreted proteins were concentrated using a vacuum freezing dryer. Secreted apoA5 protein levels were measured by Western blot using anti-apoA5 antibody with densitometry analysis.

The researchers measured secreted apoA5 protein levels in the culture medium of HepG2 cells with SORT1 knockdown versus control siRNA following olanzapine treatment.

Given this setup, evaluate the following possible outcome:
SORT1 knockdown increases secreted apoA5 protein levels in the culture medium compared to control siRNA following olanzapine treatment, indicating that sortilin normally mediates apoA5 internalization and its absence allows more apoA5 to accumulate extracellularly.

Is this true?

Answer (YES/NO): YES